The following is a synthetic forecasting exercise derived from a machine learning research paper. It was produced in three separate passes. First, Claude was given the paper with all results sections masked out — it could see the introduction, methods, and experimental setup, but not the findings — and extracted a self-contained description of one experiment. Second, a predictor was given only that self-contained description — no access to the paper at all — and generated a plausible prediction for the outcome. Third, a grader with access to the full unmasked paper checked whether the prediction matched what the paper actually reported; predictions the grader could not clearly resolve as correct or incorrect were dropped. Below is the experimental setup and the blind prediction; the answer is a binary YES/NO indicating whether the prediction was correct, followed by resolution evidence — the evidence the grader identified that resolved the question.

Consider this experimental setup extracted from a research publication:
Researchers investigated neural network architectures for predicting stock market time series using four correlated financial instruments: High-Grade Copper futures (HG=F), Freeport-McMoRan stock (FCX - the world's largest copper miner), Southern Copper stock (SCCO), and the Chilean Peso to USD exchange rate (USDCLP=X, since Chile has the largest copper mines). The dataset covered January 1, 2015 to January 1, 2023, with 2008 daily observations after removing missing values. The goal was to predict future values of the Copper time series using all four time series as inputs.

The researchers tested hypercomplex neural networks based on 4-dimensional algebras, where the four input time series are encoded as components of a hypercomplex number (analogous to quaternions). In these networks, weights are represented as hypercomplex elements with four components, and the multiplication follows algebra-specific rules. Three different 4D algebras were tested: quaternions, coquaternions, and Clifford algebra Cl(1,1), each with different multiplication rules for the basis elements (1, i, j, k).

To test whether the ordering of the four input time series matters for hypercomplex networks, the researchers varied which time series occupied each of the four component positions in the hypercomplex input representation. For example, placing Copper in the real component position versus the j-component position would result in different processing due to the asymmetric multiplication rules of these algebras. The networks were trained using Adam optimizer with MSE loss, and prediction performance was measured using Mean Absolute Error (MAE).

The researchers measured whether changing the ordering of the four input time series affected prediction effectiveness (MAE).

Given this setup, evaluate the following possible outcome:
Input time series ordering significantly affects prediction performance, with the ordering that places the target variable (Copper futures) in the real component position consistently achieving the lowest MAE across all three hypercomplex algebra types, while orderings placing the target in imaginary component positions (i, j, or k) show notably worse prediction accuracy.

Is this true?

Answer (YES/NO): NO